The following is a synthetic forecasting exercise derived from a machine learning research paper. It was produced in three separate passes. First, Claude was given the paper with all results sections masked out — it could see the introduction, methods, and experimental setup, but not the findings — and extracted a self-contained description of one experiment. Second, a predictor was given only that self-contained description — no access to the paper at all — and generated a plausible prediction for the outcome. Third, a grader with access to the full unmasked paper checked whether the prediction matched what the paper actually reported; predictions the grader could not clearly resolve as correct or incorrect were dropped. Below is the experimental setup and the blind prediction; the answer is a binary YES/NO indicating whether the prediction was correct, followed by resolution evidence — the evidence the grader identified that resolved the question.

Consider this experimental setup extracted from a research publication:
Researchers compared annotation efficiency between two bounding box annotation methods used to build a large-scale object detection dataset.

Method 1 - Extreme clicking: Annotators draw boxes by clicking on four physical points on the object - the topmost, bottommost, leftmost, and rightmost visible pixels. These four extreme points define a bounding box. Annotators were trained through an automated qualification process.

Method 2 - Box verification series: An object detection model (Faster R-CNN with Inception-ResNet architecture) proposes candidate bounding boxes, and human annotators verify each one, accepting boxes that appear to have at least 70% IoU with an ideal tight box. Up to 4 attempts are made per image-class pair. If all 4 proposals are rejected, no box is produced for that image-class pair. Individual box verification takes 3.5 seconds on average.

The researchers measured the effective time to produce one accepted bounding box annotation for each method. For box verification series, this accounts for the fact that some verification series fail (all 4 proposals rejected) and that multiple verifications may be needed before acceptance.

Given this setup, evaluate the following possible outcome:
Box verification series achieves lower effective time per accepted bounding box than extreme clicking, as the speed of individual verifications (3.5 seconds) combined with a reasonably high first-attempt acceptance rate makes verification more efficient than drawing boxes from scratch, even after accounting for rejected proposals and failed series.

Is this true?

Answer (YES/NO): NO